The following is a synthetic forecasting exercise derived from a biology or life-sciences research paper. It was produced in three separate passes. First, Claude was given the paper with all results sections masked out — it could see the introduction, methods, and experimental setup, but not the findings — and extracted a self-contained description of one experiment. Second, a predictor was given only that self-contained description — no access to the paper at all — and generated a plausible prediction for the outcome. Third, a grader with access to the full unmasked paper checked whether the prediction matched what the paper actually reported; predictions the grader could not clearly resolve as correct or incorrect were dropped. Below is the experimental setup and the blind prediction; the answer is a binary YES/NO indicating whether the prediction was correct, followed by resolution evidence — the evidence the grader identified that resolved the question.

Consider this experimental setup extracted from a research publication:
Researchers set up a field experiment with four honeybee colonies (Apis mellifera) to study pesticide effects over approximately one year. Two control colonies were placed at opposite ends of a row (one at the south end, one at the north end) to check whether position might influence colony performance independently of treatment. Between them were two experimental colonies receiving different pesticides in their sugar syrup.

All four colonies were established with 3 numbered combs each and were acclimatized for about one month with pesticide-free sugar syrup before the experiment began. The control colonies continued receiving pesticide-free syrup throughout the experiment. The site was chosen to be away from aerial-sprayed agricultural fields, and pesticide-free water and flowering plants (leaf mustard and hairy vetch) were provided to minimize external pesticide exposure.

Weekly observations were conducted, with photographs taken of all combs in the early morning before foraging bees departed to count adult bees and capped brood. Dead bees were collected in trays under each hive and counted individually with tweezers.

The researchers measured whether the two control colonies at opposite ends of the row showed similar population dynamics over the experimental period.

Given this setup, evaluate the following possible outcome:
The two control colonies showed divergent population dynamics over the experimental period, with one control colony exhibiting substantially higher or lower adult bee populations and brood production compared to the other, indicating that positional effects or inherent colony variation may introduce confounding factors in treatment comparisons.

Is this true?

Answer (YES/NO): NO